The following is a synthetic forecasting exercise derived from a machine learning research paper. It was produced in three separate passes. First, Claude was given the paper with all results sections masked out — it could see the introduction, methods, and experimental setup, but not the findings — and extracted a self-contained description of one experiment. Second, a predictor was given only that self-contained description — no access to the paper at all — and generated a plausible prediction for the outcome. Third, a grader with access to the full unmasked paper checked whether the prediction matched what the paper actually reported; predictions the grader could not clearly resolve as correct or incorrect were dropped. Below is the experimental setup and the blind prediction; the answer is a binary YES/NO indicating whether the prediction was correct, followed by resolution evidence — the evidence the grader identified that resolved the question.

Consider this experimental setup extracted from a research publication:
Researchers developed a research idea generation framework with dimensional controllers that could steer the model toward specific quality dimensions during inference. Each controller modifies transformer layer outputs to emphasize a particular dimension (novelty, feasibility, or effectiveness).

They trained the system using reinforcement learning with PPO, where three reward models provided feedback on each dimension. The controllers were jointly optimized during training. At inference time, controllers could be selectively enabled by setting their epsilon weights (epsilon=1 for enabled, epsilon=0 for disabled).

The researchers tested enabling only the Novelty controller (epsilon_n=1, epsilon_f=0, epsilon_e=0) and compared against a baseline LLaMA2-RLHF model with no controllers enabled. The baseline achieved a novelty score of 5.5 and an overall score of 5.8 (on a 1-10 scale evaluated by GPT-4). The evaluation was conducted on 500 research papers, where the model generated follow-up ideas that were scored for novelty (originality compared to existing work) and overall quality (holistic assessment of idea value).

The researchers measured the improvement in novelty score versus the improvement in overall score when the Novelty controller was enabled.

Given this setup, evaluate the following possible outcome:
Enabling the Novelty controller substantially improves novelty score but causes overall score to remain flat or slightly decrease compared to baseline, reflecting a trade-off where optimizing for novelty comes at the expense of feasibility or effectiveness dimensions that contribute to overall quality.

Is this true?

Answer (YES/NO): NO